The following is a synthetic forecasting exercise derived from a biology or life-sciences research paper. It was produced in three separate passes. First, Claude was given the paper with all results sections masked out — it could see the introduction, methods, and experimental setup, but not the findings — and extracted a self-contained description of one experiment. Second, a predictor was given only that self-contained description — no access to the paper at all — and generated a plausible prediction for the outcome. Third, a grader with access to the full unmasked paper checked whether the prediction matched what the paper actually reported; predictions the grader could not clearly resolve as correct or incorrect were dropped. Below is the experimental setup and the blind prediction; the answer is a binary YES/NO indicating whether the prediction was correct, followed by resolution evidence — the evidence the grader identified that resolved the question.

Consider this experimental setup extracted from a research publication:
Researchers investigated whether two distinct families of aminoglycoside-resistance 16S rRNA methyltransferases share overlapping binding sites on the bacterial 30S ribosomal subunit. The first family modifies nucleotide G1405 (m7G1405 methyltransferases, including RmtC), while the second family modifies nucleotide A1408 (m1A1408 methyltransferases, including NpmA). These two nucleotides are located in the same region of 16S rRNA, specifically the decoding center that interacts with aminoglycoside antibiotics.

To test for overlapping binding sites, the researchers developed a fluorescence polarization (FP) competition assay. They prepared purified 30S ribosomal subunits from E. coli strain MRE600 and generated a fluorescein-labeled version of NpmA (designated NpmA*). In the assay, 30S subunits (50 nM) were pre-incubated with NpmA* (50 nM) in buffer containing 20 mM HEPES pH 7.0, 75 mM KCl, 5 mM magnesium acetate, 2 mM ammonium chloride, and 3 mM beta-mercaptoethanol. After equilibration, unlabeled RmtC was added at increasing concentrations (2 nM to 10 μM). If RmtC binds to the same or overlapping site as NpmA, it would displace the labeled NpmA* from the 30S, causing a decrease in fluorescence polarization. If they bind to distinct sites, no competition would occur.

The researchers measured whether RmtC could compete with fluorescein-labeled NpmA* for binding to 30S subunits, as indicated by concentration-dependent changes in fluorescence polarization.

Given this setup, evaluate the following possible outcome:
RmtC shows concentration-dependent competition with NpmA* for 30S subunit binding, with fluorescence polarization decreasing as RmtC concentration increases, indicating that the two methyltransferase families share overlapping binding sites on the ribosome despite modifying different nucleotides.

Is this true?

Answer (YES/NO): YES